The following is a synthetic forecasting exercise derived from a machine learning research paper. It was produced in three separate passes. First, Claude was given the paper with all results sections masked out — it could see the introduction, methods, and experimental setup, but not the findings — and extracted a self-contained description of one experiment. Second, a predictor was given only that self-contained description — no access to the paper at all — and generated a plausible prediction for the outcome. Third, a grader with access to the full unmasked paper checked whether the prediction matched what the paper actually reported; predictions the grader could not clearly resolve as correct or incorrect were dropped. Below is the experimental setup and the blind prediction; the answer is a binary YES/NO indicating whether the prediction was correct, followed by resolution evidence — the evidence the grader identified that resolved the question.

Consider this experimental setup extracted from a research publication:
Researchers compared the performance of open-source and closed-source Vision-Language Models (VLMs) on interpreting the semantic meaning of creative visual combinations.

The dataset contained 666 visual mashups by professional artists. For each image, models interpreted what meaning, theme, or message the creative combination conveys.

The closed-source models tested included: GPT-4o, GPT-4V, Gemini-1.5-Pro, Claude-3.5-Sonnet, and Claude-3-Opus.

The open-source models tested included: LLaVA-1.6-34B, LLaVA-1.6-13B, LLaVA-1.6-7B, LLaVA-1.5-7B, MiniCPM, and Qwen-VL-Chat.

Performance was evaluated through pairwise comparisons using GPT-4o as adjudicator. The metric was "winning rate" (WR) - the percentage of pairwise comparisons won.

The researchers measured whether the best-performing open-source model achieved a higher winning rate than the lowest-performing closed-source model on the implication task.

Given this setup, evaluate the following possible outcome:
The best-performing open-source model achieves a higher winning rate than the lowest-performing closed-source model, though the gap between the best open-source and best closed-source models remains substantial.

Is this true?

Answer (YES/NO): YES